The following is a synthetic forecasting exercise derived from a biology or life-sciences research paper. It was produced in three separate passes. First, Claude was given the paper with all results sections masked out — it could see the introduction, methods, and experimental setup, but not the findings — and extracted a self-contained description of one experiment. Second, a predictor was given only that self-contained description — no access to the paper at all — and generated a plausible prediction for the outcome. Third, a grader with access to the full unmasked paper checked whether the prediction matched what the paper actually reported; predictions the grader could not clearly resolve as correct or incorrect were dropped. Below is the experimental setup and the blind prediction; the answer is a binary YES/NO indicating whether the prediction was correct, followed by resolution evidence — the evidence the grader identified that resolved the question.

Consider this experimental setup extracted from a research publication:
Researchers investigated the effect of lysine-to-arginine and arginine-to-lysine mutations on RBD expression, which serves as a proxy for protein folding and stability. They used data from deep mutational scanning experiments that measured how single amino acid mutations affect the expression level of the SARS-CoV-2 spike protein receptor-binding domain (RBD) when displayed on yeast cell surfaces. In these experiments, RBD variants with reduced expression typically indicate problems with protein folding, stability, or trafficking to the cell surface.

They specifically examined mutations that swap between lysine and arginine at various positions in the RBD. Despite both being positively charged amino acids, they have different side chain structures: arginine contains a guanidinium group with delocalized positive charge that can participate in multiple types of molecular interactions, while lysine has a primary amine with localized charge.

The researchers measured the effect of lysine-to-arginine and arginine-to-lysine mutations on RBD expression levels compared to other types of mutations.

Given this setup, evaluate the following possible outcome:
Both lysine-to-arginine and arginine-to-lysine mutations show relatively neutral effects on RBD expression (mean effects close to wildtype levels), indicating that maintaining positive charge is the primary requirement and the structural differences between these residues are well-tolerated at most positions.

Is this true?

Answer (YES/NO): NO